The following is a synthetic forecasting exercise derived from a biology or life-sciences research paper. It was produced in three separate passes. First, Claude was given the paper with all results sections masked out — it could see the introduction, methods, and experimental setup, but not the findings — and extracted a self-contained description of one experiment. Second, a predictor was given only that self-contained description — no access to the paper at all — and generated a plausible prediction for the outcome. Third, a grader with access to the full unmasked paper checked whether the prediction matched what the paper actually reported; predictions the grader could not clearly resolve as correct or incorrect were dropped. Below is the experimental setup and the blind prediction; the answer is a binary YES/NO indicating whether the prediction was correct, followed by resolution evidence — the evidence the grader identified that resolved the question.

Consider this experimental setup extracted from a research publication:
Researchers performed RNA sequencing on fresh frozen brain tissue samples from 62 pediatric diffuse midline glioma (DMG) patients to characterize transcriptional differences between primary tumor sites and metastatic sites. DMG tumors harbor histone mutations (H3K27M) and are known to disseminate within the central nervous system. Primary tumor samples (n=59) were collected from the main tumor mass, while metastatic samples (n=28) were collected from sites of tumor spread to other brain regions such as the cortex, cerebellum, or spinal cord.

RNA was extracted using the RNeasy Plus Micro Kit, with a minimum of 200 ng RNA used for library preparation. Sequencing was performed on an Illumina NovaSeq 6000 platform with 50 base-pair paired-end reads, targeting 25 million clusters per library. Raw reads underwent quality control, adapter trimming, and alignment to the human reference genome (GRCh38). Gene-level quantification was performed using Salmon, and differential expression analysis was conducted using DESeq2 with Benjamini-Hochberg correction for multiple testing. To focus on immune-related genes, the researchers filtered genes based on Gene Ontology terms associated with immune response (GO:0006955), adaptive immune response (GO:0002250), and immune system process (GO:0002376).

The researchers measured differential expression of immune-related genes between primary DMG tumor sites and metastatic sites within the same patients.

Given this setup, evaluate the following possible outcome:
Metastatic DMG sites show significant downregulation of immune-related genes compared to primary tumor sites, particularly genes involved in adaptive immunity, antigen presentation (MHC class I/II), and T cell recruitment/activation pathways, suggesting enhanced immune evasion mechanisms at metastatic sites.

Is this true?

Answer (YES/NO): NO